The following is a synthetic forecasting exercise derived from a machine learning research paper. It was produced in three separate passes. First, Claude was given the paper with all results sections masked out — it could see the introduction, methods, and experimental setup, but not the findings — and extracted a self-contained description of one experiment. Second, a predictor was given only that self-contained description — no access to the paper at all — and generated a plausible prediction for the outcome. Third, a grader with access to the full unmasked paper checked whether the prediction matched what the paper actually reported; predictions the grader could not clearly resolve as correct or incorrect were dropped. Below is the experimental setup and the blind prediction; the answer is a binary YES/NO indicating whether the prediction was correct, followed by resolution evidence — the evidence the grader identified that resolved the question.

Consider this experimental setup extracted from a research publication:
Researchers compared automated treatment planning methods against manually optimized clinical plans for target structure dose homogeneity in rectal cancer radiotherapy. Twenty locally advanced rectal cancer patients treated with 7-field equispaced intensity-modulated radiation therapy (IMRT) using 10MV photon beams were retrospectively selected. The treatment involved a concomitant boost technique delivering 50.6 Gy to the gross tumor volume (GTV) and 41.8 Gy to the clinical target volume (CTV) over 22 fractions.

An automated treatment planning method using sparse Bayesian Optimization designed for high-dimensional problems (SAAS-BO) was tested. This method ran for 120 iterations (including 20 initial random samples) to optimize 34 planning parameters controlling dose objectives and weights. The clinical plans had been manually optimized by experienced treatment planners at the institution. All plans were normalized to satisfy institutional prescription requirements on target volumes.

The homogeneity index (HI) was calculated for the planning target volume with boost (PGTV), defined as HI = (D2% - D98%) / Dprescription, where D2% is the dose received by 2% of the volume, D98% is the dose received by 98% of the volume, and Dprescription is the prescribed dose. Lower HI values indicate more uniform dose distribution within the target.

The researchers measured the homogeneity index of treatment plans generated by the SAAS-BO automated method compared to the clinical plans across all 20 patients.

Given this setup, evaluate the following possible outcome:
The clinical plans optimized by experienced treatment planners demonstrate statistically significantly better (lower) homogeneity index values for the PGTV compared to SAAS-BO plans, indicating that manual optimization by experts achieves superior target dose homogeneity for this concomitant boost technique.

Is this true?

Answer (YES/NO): NO